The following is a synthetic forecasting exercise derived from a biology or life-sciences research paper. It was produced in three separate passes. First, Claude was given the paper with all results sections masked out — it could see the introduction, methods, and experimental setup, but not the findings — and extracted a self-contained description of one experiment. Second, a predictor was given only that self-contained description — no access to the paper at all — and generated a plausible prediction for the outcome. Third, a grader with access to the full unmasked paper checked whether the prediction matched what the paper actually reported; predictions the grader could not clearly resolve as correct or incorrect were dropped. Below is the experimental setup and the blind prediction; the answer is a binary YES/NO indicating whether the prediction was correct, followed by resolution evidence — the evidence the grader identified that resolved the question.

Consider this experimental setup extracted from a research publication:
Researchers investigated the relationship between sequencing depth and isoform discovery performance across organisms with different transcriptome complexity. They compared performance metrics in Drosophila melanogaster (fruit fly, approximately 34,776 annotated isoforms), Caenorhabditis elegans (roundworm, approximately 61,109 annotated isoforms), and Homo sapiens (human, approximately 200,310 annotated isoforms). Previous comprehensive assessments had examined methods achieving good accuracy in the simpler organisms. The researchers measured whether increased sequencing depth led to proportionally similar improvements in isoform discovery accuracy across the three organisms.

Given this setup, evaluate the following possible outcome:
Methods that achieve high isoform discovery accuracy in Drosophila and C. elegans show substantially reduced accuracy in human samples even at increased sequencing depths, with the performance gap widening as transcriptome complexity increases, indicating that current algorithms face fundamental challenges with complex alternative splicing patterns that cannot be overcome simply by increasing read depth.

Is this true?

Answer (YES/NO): YES